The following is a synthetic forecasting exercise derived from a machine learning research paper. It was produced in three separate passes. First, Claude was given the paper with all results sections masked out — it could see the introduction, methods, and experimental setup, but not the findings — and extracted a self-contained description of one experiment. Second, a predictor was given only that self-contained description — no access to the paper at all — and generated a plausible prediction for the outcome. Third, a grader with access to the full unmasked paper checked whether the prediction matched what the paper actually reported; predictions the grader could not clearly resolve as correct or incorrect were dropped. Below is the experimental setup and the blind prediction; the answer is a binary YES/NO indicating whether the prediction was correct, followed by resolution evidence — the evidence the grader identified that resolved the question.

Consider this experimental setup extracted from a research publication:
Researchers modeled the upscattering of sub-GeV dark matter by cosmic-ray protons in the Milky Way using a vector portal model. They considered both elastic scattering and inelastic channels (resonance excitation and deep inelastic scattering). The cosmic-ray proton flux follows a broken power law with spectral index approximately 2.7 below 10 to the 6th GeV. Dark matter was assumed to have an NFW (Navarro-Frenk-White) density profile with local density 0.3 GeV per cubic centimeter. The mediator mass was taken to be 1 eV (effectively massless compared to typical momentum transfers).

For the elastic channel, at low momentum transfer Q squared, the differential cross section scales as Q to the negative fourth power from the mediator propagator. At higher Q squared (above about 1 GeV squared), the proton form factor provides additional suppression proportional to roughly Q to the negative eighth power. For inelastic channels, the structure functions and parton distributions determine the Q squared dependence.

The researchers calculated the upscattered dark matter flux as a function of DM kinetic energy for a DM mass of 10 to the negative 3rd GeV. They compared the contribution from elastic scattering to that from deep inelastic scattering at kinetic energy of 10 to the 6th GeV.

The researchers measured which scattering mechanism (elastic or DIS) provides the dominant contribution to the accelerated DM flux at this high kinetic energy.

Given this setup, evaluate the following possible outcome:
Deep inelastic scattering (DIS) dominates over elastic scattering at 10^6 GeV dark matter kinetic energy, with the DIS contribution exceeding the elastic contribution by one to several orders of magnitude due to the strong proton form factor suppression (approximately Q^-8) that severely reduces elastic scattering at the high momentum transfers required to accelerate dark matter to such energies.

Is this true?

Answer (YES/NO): YES